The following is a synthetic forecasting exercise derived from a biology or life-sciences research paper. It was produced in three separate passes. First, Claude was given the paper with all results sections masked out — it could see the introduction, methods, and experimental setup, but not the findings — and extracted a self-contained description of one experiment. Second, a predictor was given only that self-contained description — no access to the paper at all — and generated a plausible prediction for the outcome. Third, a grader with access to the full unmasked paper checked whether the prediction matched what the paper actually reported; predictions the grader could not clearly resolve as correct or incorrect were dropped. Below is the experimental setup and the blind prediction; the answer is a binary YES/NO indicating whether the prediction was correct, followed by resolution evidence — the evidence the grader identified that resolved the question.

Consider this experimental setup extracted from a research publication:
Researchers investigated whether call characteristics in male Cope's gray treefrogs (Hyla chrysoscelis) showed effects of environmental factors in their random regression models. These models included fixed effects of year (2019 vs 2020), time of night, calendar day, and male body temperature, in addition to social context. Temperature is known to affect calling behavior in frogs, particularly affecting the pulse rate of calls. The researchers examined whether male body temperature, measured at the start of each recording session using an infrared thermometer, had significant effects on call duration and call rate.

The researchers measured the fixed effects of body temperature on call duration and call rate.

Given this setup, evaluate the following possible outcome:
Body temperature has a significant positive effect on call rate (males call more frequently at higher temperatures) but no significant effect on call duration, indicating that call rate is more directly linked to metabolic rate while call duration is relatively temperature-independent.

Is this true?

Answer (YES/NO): NO